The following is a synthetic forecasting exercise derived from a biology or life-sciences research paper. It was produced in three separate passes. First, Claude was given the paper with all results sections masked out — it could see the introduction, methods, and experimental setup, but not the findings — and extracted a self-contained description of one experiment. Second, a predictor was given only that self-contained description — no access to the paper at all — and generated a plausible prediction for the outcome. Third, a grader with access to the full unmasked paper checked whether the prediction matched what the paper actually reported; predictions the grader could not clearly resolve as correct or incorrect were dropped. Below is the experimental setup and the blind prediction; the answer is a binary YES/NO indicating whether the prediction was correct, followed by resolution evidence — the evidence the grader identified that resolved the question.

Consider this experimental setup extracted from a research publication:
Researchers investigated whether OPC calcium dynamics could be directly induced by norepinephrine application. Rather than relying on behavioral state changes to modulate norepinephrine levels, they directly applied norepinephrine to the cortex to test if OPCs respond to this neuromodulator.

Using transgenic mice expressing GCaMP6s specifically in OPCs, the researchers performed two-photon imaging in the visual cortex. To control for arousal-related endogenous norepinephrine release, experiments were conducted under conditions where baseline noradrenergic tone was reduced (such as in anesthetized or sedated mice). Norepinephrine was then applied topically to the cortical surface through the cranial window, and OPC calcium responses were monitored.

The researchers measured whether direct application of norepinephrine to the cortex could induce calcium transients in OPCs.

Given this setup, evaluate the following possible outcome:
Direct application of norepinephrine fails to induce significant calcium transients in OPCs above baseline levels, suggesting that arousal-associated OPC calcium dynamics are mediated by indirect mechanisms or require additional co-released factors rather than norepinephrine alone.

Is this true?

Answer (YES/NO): NO